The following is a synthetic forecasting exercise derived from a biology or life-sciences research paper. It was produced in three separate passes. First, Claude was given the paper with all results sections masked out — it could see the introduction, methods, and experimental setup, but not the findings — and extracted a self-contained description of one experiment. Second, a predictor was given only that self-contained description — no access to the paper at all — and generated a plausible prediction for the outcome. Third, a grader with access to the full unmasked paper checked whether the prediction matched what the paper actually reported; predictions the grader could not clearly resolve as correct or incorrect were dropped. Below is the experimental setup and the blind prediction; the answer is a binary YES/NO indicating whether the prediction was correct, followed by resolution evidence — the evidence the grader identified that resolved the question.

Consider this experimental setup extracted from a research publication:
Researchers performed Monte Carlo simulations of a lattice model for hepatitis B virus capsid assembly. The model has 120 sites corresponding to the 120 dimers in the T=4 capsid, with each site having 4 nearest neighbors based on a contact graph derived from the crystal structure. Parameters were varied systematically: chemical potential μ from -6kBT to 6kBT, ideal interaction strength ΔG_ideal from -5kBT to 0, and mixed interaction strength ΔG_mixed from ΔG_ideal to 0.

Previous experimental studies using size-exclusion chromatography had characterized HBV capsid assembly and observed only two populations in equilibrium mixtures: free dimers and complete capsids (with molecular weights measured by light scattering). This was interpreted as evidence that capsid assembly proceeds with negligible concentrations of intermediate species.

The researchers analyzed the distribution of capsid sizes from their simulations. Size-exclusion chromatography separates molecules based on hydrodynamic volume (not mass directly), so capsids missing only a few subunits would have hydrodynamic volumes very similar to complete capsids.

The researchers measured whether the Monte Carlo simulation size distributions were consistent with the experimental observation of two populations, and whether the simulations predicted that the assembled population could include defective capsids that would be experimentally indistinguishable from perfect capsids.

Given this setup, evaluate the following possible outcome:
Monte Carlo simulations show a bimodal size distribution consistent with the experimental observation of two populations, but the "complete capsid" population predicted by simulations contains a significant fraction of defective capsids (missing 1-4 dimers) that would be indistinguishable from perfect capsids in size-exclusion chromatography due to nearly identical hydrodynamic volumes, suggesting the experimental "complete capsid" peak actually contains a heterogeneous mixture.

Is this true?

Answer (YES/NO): YES